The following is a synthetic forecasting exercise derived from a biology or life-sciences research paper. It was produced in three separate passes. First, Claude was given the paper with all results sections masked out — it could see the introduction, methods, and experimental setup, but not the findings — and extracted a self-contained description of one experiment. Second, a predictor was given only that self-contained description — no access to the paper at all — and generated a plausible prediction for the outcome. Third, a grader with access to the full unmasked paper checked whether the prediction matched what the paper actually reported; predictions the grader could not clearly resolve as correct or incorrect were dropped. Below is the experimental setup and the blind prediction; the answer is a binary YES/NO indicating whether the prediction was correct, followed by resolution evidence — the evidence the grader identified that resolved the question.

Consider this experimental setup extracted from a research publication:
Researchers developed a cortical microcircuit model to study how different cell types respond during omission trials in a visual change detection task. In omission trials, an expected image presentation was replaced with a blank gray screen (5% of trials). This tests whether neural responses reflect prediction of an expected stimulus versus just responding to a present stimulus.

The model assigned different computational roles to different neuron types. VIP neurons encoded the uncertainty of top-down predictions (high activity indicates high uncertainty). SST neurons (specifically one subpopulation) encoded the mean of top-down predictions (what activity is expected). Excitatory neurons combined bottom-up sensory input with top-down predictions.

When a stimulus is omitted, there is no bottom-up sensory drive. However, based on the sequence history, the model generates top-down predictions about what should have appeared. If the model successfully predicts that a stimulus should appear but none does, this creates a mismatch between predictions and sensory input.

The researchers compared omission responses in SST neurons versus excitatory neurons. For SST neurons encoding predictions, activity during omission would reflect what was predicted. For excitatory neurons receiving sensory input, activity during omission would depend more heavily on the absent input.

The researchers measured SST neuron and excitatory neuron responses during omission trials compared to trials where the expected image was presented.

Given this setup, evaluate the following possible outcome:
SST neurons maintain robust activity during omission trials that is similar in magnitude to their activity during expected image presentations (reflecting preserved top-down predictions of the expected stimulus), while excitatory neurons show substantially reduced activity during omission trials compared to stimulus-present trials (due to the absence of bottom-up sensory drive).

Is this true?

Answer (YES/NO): NO